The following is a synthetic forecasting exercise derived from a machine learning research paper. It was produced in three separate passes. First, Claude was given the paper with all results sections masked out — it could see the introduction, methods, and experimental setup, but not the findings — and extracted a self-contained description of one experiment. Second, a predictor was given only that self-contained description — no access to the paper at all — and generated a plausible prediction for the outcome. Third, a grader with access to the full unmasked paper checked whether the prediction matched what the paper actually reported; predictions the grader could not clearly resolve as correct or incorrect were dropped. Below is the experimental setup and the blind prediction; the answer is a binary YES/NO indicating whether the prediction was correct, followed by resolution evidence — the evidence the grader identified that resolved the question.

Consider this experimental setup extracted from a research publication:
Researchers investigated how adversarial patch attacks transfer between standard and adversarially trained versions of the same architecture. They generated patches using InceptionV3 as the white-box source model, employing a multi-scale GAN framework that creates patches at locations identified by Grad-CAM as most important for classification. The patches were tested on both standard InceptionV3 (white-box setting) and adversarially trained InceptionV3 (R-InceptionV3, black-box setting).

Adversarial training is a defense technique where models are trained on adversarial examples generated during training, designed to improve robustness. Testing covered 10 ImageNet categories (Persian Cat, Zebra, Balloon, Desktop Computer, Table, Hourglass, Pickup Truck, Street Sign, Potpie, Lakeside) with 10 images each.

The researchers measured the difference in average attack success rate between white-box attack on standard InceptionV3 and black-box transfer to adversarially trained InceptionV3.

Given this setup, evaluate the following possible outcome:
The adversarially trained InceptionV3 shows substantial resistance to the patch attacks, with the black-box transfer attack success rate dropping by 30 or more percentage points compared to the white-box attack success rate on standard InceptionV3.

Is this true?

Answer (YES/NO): YES